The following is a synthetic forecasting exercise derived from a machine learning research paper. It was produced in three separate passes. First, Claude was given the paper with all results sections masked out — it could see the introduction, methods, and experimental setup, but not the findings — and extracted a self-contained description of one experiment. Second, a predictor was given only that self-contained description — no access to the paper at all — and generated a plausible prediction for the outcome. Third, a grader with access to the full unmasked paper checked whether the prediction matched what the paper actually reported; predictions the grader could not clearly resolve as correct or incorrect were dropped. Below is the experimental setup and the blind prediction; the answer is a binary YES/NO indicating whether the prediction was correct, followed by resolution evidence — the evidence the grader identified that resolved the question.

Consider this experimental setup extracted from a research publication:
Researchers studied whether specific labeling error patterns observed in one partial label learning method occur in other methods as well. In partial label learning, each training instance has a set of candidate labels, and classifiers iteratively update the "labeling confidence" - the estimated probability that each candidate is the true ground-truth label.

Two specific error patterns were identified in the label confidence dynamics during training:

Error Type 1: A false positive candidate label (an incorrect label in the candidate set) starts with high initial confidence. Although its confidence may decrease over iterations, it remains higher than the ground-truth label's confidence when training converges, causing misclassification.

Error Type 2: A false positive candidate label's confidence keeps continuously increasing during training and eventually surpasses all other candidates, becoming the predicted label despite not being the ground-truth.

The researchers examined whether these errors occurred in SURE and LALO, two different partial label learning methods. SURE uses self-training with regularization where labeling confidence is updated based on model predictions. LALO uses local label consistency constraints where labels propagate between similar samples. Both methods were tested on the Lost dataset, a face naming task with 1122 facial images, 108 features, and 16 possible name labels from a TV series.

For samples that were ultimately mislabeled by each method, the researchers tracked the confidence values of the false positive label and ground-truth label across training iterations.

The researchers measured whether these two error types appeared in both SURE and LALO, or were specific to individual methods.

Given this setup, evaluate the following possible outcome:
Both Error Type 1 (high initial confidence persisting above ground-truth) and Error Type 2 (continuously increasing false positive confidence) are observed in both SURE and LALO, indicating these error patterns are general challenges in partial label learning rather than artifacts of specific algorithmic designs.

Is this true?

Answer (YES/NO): YES